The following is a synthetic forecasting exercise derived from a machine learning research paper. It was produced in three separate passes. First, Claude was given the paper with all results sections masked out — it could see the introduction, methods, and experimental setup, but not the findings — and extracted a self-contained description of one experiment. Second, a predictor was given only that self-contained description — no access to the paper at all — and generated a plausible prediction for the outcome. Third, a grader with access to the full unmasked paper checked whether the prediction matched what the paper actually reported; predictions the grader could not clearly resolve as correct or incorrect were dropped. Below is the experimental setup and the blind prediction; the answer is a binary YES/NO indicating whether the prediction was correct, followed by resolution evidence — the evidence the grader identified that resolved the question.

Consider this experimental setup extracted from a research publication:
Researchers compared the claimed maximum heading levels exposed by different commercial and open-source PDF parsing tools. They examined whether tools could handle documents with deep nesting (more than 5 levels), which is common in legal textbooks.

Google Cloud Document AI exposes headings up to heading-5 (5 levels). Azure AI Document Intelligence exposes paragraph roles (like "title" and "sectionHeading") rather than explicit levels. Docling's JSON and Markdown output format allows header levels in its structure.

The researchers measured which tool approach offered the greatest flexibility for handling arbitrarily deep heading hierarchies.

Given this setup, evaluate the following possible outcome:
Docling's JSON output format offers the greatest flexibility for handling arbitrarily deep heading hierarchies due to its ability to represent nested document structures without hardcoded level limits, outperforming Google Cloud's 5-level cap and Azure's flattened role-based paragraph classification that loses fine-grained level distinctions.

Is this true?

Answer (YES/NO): NO